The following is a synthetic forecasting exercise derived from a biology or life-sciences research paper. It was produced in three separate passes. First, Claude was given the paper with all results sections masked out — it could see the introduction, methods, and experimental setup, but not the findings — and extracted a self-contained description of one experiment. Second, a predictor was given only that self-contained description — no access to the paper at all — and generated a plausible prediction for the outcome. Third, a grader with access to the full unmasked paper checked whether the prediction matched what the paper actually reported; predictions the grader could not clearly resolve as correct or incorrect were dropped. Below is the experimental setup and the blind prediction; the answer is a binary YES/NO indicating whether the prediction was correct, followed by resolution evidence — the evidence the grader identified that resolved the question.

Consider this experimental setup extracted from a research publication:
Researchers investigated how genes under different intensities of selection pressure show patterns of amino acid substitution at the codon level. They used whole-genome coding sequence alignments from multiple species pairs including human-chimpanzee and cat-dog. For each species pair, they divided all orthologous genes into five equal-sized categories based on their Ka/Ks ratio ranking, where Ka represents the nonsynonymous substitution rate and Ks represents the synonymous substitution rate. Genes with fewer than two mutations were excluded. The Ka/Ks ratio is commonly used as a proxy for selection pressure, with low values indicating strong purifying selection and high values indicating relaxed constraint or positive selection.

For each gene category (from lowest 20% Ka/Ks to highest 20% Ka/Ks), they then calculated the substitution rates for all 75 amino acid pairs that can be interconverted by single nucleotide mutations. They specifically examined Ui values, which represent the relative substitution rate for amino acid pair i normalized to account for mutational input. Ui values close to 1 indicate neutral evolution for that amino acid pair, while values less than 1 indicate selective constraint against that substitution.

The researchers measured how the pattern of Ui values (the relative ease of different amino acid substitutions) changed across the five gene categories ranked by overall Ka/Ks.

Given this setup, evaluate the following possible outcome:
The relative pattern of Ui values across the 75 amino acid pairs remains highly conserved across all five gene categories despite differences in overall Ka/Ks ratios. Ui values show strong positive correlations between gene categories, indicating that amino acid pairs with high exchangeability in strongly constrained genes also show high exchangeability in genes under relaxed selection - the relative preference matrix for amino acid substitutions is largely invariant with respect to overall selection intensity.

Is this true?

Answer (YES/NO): NO